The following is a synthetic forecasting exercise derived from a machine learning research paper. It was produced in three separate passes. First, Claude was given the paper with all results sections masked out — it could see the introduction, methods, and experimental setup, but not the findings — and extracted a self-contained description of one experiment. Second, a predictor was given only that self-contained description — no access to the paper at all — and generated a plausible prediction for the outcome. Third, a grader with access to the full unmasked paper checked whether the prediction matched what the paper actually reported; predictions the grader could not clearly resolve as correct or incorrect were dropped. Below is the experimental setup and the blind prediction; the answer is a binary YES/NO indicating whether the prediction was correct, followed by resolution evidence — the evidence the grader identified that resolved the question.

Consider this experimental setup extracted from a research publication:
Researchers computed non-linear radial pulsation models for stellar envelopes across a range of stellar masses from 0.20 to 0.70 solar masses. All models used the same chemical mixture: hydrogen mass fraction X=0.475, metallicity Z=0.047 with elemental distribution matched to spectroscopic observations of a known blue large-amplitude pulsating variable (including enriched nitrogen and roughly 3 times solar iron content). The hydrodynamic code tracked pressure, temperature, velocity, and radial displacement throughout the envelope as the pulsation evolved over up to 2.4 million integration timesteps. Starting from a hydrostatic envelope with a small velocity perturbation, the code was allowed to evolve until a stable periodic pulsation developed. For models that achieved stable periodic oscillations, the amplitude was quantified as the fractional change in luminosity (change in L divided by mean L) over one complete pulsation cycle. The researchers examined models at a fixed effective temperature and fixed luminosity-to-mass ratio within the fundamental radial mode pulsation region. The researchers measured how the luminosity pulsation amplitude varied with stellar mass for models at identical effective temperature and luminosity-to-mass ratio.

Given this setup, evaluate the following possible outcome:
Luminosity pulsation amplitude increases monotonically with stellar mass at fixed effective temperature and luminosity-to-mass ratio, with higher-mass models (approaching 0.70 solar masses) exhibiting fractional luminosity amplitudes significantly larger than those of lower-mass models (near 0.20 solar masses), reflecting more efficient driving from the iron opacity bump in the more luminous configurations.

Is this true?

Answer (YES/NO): NO